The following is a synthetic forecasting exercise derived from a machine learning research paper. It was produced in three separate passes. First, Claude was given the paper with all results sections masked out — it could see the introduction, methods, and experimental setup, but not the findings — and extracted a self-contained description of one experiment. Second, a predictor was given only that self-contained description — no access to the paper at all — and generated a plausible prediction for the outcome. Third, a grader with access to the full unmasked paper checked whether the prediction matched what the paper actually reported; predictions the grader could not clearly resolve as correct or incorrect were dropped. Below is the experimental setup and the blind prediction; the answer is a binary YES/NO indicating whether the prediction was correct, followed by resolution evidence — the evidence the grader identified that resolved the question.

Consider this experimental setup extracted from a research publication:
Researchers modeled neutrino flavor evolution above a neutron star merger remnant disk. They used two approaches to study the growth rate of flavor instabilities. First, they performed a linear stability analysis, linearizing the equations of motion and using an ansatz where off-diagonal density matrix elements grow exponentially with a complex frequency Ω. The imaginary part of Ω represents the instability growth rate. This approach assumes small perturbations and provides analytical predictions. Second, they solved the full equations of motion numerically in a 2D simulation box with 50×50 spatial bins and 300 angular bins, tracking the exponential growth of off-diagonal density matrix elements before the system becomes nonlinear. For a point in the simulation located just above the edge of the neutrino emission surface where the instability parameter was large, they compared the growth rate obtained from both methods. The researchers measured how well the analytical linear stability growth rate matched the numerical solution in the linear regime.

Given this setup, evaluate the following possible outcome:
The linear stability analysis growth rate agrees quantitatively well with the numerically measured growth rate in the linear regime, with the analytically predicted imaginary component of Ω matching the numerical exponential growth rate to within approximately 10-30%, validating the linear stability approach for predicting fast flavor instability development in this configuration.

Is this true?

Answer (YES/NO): NO